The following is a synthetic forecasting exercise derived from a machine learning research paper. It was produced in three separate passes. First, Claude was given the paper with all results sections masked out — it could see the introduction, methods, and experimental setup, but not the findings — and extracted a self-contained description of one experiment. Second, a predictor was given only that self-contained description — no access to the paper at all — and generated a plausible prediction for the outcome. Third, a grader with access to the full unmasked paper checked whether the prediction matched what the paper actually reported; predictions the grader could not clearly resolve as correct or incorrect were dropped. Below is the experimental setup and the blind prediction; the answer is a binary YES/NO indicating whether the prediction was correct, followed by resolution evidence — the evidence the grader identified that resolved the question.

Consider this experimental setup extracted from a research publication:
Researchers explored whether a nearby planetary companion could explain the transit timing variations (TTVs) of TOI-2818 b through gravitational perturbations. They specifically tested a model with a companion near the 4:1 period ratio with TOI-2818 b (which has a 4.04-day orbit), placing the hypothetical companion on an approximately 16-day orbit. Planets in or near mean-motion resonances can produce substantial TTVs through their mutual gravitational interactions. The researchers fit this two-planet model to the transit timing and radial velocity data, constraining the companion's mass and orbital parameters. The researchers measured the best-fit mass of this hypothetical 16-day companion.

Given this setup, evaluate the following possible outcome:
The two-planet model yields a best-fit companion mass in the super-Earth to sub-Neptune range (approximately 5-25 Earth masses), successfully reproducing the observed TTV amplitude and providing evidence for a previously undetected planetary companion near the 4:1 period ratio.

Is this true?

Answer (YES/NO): YES